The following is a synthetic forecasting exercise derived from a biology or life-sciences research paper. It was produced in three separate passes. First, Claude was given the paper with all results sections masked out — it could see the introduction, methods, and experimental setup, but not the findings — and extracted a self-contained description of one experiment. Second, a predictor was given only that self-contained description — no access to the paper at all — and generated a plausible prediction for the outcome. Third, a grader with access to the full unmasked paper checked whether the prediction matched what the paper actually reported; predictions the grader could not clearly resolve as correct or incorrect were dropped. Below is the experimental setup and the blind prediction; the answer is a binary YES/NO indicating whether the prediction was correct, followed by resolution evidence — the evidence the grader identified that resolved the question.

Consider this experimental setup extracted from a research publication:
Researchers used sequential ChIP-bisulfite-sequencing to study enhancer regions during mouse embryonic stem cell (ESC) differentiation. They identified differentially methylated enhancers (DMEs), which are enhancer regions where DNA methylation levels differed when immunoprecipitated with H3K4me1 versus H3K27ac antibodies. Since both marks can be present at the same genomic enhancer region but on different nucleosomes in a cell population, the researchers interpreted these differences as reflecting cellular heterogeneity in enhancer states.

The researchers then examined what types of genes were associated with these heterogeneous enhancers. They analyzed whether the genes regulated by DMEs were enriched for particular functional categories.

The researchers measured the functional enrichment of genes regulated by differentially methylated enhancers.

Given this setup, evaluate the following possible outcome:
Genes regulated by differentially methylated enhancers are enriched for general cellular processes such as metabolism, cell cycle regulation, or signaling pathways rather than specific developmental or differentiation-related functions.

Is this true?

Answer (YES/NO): NO